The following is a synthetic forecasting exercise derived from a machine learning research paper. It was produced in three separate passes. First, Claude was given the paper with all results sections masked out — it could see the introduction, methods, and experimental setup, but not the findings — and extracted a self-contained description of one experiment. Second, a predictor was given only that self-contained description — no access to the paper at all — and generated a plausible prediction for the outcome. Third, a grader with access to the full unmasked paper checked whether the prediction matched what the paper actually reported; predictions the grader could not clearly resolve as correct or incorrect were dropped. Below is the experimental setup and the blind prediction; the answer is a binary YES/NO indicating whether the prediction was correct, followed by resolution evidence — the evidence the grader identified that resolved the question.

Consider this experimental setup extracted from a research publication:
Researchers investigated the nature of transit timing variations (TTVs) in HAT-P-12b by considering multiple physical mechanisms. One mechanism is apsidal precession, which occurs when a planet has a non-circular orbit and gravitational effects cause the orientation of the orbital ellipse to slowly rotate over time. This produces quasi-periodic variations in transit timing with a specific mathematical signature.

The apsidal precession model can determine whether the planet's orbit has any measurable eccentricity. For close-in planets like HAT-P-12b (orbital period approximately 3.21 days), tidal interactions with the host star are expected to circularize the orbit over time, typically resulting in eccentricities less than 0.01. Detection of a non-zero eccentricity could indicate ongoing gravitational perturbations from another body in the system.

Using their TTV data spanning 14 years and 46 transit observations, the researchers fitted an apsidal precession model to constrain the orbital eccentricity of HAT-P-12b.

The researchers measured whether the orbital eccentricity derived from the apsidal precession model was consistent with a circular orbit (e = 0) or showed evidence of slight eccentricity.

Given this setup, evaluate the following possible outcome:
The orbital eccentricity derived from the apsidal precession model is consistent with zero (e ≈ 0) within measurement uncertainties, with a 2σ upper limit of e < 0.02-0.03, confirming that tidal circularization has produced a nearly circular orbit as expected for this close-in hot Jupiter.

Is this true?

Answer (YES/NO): NO